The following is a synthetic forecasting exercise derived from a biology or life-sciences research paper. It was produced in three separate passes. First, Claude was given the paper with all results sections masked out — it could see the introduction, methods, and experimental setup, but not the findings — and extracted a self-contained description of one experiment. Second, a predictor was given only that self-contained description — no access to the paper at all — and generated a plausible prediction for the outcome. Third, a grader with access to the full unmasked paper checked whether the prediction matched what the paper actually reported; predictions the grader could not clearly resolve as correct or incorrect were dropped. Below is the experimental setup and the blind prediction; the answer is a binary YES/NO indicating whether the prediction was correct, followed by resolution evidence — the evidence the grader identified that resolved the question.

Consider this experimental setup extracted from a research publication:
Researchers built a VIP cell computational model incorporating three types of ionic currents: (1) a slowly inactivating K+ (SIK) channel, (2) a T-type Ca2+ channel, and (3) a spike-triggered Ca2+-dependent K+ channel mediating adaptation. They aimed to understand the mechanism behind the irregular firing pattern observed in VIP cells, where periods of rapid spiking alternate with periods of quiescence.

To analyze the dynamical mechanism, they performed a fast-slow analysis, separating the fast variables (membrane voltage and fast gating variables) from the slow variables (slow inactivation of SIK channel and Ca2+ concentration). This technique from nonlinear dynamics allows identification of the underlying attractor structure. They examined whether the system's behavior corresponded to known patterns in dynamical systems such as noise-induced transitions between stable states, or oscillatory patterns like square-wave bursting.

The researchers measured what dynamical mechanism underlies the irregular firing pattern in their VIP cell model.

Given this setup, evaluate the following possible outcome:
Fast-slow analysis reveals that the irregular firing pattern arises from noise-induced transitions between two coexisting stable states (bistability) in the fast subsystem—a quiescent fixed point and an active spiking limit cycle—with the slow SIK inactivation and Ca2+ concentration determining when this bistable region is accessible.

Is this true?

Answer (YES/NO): NO